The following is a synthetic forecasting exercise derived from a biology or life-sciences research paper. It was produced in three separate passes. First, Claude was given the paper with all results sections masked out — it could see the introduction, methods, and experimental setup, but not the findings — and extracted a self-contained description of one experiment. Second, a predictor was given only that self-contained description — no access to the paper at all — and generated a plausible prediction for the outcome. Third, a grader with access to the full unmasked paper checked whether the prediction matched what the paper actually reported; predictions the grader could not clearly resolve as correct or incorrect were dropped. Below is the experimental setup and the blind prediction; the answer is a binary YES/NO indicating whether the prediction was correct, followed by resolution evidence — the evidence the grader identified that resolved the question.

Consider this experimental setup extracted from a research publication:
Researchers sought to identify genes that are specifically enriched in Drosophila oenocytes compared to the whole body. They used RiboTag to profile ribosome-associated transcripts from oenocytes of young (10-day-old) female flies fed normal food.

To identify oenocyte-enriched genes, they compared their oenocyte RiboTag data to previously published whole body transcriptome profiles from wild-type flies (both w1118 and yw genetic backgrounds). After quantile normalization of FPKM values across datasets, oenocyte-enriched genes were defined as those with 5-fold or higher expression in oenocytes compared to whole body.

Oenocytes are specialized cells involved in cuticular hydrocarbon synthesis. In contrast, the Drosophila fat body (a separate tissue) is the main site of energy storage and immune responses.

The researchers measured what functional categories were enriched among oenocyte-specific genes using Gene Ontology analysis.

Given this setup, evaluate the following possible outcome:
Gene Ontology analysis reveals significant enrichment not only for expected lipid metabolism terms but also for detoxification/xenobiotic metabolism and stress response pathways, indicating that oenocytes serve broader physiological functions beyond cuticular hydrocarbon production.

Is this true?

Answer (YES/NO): NO